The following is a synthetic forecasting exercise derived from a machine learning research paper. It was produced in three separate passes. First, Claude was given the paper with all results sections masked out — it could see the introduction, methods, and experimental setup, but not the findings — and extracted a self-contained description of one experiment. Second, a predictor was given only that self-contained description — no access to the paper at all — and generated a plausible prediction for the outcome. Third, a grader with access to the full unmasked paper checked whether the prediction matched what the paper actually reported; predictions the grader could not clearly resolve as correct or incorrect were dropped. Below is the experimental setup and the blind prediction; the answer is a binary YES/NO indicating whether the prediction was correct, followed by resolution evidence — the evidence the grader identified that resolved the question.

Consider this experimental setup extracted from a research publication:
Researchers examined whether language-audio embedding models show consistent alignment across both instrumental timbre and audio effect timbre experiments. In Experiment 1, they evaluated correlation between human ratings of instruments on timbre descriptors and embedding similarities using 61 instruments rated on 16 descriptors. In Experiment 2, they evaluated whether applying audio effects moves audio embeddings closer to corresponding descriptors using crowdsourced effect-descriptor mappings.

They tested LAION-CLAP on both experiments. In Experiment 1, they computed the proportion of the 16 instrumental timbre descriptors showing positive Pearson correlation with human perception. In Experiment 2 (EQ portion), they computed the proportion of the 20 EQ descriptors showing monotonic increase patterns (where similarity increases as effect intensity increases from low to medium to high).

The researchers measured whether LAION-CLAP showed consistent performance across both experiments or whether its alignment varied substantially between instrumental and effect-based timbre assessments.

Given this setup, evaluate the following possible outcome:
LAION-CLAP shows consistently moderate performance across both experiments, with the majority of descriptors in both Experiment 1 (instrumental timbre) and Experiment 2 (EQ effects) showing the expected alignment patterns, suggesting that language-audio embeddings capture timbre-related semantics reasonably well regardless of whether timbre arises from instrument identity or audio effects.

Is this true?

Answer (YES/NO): YES